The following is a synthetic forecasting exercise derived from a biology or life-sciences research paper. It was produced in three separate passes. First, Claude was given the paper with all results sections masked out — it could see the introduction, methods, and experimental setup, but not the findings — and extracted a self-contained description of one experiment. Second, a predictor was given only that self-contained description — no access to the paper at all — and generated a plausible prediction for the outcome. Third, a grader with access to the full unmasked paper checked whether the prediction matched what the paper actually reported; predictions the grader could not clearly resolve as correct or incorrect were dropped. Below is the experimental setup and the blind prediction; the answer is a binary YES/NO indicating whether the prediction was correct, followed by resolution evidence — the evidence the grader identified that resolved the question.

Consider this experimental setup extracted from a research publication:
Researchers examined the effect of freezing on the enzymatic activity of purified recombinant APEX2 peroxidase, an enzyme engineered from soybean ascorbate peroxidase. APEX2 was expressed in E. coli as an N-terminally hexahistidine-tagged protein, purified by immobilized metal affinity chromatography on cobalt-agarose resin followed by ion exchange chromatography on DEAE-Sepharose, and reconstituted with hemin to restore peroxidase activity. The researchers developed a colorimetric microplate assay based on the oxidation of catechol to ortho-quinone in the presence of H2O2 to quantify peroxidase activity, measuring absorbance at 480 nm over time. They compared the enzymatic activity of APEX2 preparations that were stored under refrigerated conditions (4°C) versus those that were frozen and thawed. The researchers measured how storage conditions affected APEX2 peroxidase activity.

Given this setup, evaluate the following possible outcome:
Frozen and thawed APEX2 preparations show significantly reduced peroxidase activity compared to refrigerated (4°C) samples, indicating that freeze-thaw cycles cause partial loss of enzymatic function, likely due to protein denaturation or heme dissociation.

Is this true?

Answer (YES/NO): NO